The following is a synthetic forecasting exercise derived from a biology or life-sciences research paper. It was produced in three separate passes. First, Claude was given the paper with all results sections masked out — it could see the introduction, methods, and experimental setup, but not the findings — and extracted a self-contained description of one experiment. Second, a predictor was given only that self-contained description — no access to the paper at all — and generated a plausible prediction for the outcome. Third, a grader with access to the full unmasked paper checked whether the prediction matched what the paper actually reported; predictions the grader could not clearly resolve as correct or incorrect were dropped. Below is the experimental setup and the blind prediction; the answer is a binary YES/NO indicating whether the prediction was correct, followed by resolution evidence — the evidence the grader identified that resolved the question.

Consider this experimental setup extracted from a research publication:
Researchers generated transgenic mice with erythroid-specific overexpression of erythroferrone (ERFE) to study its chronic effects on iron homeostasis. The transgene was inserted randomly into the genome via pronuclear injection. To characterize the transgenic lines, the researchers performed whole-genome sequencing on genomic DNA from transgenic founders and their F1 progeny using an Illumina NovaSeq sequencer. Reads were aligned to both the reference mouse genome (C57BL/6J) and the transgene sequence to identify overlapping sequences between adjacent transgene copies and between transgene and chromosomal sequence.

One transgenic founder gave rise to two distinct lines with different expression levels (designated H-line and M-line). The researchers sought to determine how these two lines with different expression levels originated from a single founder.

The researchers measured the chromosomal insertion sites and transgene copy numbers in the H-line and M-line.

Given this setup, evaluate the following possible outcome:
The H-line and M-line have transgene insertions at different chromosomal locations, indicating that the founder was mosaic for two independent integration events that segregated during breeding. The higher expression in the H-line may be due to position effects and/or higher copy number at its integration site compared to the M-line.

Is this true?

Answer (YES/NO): NO